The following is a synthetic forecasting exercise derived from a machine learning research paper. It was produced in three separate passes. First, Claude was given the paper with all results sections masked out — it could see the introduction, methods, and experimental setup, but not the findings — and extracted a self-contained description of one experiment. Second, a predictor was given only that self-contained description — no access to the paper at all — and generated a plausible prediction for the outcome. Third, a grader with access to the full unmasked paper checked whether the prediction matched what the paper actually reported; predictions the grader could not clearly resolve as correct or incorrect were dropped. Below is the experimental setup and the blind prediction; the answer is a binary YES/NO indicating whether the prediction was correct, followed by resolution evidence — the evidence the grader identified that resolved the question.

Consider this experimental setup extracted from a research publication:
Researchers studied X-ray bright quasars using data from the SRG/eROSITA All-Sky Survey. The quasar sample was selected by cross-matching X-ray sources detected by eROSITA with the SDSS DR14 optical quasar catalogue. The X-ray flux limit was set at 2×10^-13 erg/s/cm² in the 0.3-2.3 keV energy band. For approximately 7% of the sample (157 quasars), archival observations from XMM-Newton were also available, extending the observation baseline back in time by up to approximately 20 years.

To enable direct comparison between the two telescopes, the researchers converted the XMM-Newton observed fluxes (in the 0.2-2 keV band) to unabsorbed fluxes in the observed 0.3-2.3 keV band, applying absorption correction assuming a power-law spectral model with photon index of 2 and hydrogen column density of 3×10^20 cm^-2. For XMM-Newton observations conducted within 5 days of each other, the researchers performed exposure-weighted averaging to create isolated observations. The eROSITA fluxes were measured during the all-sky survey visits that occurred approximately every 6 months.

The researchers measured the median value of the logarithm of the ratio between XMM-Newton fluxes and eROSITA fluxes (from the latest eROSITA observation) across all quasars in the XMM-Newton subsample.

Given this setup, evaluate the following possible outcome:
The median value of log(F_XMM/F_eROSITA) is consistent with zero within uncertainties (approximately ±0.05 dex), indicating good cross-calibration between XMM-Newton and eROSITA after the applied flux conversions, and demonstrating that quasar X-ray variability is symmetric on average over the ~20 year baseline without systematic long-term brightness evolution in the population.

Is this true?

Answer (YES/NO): YES